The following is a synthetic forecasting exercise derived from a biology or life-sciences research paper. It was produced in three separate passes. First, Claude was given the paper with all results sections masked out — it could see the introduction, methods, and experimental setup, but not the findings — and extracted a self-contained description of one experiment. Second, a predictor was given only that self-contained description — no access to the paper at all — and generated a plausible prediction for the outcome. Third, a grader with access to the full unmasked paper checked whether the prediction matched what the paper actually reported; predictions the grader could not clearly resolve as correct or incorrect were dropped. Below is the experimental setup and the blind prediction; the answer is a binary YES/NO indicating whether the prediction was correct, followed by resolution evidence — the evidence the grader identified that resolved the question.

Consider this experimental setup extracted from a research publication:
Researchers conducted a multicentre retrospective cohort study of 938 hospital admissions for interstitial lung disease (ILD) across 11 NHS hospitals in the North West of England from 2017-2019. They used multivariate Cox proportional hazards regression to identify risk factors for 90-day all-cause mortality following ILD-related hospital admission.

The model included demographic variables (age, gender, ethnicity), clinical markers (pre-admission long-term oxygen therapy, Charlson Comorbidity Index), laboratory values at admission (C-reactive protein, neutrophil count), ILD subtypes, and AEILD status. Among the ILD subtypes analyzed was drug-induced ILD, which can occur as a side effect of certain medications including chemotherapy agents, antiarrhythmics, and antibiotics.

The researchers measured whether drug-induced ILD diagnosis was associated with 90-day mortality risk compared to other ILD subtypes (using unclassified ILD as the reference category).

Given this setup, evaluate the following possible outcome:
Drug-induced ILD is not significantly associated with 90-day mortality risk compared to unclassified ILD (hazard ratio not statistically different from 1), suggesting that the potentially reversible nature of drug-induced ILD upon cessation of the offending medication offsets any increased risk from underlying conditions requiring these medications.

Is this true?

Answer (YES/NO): NO